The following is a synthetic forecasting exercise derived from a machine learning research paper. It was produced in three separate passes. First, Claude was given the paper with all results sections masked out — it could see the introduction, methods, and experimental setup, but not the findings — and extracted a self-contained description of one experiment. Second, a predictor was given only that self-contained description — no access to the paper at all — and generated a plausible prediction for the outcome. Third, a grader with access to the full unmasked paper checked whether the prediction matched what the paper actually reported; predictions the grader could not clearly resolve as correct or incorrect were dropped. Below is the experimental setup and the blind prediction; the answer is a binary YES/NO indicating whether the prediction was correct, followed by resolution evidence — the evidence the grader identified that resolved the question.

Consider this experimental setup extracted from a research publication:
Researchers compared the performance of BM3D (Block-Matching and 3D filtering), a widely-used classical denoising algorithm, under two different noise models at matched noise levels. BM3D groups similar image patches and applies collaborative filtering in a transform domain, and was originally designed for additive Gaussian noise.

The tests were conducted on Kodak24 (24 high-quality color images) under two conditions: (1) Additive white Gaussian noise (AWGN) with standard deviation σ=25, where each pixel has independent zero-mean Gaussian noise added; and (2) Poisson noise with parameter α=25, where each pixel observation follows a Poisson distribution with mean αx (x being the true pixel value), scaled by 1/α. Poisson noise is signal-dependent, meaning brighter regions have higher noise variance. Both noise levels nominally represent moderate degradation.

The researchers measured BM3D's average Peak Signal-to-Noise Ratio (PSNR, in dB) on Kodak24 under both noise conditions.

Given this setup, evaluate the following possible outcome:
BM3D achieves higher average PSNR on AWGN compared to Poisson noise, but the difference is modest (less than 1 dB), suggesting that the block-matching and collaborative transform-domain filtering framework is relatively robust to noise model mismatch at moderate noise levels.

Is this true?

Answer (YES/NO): NO